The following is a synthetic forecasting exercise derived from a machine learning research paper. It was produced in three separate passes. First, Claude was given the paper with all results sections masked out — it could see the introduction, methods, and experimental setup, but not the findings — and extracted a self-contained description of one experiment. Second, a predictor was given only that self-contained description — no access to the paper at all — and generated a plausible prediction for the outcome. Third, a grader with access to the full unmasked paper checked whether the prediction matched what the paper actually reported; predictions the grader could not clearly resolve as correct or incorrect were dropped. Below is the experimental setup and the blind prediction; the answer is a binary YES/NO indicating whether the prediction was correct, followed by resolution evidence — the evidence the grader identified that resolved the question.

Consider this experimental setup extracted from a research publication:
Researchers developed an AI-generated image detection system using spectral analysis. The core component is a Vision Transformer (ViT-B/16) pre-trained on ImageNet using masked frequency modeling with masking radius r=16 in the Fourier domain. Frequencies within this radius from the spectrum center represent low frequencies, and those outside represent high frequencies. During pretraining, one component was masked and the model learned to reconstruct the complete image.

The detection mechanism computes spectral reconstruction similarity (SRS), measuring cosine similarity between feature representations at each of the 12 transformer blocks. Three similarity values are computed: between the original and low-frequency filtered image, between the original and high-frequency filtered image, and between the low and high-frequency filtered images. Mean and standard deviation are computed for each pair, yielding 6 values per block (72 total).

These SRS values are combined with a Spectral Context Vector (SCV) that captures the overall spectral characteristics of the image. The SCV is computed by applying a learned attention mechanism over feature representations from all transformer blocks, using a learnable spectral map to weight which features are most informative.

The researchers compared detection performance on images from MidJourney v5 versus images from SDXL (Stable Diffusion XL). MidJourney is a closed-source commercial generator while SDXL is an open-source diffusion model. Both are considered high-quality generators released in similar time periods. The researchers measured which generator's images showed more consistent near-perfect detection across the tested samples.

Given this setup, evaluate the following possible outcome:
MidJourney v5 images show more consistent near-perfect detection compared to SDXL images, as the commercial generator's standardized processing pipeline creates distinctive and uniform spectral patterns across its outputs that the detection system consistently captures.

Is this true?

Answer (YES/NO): YES